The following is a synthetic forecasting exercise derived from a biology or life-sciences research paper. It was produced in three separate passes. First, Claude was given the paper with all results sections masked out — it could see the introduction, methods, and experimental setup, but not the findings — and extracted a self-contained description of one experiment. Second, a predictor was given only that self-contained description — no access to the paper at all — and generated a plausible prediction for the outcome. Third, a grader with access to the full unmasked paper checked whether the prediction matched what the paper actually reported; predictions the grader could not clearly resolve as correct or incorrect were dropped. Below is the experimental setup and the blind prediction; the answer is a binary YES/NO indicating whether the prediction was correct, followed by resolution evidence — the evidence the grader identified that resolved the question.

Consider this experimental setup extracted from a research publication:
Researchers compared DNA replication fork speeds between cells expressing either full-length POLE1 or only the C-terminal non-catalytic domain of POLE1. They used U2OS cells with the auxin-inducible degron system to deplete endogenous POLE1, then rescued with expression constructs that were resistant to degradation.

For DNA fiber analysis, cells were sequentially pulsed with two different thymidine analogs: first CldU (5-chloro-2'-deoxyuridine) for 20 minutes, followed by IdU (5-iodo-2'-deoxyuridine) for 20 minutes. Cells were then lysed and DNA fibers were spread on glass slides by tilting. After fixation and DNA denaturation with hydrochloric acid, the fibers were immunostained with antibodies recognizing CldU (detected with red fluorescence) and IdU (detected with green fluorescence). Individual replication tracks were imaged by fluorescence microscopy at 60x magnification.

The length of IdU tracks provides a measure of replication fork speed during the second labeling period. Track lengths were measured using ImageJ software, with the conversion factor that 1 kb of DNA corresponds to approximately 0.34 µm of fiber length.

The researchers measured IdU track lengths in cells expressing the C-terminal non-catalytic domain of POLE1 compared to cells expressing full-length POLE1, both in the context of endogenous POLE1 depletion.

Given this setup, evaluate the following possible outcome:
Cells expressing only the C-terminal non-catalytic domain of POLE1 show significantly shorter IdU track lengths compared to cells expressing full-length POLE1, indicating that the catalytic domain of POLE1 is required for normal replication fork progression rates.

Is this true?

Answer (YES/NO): YES